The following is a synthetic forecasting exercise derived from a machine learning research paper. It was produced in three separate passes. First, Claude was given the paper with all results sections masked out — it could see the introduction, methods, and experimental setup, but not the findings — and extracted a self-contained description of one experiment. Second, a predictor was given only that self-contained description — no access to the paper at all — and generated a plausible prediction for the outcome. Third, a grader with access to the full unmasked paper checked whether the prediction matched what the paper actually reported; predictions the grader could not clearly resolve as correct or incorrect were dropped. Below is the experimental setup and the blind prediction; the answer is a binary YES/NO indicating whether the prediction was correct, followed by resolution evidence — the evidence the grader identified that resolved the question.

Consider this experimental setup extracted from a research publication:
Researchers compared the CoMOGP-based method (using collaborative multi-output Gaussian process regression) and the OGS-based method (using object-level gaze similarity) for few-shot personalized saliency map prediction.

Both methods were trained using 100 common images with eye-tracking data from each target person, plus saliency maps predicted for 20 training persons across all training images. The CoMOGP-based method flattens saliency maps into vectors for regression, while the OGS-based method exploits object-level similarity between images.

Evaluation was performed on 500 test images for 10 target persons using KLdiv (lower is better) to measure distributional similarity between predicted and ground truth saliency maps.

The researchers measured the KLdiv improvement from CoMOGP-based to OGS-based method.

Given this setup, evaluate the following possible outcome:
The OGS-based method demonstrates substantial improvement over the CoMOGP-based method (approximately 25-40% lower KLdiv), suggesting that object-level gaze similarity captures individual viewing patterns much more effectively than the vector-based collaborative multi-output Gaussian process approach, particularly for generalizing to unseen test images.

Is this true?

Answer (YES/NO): NO